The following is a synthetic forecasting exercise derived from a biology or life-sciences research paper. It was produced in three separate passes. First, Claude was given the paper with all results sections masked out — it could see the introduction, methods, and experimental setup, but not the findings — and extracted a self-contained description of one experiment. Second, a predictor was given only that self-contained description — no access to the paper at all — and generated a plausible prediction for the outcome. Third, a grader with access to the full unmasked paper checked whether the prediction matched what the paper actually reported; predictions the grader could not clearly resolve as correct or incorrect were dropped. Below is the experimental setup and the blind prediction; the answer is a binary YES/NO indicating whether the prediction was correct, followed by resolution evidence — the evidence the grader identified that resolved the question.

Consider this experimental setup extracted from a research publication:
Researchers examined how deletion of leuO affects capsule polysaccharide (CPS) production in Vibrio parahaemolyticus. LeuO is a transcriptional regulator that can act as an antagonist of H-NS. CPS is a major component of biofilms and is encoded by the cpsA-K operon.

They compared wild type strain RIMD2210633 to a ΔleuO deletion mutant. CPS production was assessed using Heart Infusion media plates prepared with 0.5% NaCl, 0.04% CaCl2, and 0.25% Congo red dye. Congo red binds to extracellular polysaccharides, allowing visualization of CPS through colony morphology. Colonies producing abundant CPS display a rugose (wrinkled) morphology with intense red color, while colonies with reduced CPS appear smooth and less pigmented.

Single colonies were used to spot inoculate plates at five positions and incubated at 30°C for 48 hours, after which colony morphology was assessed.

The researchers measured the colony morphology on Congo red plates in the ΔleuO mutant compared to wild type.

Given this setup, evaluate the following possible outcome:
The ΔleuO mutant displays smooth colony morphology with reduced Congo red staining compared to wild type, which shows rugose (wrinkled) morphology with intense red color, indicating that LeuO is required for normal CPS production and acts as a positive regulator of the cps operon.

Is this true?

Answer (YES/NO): NO